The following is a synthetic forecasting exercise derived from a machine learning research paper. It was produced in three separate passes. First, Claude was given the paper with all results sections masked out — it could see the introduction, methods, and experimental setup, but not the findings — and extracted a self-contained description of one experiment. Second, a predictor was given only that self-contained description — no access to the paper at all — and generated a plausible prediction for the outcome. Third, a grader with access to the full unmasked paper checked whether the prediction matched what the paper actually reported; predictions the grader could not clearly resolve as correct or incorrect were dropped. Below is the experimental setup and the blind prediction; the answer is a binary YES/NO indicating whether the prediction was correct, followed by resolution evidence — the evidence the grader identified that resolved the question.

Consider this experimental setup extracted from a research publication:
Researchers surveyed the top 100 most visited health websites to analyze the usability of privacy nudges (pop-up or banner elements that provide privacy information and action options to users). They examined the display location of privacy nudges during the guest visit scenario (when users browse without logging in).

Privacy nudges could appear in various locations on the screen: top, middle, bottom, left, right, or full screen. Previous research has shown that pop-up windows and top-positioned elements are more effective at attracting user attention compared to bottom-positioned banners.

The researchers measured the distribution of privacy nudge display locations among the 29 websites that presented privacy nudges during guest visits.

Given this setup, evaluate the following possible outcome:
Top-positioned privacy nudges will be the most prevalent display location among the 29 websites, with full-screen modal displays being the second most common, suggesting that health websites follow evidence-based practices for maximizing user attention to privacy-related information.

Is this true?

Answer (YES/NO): NO